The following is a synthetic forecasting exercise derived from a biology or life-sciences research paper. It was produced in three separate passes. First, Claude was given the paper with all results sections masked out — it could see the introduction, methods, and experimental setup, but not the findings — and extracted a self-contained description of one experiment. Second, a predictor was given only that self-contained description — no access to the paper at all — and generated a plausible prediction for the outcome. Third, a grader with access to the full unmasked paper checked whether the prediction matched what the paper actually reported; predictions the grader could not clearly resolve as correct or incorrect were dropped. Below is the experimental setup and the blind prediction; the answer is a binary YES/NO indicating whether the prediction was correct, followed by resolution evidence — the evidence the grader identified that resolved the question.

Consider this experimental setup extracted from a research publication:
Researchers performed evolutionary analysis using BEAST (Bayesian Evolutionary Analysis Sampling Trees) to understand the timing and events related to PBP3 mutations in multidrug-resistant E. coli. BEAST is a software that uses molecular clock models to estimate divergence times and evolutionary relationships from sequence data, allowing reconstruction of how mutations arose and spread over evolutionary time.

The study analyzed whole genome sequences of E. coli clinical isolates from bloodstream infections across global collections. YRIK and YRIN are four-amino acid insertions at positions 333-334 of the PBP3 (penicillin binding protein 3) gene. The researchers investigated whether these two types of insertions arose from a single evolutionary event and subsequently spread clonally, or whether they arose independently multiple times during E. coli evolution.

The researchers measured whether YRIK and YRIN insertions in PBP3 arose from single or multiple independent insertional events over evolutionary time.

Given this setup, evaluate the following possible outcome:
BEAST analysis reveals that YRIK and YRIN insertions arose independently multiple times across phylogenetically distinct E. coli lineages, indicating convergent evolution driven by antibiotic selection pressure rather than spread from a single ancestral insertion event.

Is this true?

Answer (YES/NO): YES